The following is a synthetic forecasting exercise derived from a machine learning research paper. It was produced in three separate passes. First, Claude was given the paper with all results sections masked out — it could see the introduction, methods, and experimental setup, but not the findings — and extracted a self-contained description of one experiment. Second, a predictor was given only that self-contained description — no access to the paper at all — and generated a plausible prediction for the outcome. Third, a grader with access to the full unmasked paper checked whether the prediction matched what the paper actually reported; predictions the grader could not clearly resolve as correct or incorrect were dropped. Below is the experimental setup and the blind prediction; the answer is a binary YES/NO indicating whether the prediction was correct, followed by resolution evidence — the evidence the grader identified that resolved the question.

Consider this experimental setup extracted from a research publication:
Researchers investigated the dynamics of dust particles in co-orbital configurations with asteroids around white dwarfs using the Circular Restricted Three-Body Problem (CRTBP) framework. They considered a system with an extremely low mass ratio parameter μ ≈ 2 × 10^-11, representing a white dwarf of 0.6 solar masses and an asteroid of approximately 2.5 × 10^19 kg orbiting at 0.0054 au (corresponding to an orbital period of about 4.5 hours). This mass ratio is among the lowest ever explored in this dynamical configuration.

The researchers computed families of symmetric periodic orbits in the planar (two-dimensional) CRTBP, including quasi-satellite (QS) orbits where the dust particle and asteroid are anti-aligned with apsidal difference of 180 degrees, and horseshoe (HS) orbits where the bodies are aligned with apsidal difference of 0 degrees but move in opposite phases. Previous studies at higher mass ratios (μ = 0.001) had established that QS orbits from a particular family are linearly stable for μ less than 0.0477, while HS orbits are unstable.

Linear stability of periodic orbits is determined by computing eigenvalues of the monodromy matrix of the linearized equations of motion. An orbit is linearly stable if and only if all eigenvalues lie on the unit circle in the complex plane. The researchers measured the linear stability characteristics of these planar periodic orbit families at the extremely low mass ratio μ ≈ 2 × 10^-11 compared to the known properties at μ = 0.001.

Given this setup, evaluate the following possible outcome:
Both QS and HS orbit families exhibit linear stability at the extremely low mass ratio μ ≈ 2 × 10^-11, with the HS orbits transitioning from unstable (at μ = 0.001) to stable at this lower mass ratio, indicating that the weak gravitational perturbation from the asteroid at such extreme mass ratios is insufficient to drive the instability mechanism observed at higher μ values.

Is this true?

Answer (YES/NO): NO